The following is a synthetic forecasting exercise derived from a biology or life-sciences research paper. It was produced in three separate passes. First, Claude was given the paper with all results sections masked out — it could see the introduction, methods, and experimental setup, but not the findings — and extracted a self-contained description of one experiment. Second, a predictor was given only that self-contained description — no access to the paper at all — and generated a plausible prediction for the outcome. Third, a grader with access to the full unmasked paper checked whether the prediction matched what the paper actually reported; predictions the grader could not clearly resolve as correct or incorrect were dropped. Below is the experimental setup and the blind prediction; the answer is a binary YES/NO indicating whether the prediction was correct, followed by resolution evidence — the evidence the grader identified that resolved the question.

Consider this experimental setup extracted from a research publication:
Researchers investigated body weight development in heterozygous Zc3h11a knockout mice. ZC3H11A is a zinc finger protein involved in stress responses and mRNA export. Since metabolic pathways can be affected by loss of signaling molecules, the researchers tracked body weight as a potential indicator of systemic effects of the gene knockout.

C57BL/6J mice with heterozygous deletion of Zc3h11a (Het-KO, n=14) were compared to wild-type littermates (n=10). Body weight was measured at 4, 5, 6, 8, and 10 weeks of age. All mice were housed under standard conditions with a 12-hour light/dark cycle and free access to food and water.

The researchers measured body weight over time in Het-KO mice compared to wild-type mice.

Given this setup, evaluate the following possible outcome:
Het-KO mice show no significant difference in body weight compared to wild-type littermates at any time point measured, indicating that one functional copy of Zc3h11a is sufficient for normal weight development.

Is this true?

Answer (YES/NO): YES